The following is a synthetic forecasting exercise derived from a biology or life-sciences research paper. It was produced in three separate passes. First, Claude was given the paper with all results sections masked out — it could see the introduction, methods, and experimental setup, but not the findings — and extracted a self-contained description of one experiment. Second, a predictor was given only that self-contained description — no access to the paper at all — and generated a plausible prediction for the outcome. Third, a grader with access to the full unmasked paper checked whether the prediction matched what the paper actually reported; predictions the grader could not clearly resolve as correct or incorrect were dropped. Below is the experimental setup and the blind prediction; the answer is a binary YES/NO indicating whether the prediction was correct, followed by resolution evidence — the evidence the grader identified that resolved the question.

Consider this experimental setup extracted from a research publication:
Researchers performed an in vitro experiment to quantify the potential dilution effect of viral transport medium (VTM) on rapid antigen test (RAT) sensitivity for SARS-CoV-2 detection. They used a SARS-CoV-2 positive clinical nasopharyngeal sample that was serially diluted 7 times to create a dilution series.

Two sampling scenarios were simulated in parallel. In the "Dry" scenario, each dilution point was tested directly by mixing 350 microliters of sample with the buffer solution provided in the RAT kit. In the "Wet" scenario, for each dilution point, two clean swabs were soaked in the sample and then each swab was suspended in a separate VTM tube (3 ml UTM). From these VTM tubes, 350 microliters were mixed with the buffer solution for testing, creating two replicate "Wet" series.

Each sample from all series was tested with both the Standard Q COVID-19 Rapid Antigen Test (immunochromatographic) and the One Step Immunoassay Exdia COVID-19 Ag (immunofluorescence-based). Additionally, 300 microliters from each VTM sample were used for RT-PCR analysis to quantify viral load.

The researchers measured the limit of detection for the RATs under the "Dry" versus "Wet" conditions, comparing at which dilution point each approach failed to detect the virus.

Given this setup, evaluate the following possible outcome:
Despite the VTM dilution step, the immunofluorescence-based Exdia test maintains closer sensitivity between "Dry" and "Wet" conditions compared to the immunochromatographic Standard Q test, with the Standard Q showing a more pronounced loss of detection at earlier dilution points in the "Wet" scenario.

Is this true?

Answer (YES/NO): NO